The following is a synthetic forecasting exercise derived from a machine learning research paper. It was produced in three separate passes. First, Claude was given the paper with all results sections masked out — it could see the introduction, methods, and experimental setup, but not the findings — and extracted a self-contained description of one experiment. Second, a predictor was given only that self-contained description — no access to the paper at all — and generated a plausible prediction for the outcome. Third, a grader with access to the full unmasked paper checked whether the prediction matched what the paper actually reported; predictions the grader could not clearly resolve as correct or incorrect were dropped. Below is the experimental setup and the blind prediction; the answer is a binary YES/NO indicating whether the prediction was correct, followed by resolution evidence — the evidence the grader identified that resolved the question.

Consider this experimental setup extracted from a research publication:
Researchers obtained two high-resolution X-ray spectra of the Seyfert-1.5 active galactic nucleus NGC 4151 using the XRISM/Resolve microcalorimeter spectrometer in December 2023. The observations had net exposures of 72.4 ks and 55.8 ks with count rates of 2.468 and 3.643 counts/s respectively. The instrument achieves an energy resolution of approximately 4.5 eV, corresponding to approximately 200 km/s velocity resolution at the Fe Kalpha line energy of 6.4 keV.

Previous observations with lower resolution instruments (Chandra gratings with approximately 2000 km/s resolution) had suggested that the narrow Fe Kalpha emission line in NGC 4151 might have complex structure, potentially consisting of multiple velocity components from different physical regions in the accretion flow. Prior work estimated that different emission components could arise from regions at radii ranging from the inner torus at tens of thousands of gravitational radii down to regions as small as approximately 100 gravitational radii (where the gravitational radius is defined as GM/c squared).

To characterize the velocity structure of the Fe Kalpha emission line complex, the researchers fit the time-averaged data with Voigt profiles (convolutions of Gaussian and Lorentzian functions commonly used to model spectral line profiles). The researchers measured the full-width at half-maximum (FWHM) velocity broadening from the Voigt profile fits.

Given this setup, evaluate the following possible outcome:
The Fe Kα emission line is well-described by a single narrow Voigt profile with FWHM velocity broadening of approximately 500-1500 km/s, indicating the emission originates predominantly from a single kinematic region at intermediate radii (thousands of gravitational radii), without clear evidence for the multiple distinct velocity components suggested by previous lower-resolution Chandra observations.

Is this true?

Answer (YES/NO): NO